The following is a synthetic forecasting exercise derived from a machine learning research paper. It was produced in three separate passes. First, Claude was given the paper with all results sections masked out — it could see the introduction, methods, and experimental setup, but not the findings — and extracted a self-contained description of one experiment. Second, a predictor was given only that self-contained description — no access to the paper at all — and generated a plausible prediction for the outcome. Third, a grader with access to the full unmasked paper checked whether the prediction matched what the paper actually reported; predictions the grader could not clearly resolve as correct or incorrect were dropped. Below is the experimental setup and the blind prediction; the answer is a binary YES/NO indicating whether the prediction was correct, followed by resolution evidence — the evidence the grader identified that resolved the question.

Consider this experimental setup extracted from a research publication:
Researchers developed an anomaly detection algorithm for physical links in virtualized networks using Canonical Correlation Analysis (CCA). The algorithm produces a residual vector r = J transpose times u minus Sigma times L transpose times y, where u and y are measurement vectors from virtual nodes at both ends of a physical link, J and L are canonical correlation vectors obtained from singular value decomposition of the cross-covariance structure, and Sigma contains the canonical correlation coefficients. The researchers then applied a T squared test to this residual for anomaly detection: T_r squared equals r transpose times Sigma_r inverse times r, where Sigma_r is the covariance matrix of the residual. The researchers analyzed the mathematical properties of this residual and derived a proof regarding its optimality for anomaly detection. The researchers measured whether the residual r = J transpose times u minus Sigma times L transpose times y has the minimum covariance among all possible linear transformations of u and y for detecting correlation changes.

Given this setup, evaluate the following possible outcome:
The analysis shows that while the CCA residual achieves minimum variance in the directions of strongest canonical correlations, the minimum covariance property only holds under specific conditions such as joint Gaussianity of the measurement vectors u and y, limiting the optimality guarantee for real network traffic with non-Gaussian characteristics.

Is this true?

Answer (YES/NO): NO